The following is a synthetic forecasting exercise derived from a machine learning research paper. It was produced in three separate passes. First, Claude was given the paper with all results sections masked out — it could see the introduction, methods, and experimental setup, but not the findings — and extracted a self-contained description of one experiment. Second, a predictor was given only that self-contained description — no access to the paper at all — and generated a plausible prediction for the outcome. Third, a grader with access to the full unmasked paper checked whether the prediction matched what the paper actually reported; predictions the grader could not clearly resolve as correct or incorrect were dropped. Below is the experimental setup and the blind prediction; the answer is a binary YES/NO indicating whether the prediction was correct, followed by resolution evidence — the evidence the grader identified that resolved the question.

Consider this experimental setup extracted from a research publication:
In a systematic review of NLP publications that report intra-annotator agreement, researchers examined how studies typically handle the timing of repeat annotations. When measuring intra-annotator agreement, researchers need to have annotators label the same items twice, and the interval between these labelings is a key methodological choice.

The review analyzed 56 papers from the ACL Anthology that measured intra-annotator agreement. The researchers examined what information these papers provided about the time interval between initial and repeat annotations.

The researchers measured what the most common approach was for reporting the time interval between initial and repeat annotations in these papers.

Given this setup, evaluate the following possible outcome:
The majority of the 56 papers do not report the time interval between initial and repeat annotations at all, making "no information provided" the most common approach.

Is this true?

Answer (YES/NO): NO